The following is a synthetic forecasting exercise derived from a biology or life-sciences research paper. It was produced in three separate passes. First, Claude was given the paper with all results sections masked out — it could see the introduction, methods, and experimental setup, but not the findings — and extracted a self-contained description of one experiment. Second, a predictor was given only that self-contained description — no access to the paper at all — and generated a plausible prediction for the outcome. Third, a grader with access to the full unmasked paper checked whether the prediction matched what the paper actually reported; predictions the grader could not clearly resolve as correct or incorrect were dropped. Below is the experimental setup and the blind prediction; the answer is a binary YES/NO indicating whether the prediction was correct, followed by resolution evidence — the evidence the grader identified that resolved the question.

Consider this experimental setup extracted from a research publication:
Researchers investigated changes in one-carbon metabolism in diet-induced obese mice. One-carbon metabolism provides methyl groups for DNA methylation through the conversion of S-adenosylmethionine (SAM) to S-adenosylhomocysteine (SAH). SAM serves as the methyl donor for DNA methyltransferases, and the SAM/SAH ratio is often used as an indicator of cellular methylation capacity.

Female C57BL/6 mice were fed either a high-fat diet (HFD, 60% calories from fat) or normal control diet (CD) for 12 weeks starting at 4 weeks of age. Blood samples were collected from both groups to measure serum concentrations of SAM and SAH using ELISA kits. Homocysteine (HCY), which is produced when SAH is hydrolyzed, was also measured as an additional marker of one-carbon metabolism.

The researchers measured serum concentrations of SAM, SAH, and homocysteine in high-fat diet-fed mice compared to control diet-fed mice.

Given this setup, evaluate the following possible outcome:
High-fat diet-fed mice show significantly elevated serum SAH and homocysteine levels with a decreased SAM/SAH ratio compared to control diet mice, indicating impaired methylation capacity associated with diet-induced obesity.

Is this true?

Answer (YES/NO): NO